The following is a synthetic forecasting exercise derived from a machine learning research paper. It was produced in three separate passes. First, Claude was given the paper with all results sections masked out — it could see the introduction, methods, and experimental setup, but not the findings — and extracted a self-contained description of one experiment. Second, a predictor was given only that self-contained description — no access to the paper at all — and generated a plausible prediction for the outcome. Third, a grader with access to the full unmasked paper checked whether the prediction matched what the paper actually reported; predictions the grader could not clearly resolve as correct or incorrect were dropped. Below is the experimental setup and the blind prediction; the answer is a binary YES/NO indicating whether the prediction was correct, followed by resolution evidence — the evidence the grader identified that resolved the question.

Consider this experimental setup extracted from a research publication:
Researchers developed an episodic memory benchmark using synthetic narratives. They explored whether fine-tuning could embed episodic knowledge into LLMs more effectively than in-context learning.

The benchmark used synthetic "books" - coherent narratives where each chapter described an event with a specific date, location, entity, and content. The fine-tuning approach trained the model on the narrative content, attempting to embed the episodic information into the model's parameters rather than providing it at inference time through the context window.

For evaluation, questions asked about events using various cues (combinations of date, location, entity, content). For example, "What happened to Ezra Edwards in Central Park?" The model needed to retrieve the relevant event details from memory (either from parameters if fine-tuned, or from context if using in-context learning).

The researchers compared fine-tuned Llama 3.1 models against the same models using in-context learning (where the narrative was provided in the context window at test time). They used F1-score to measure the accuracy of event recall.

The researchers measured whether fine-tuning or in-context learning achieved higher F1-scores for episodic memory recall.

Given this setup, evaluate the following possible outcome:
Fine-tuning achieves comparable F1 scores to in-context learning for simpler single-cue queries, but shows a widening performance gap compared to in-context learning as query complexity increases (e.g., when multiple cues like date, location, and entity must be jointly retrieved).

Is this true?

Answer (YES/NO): YES